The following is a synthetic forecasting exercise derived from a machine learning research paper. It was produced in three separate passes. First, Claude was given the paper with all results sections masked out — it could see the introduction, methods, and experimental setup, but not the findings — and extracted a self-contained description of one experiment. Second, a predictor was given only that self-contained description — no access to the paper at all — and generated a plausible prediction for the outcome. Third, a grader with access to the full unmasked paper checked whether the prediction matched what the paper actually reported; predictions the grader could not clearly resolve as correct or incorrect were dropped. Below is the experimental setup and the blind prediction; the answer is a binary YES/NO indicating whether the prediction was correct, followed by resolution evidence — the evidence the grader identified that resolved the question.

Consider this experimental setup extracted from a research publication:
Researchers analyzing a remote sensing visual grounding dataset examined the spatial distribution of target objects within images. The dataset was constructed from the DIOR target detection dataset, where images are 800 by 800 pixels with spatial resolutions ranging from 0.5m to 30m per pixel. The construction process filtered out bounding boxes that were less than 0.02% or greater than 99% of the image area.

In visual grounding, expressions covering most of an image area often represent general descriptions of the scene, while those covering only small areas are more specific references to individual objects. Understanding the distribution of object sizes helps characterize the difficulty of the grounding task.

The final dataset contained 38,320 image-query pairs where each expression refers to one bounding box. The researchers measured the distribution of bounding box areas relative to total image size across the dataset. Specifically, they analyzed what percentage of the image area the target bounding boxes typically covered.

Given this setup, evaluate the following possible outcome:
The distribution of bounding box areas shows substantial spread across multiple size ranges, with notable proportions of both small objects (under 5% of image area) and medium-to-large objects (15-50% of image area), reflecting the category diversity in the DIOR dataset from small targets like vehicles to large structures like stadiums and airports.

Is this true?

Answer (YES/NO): NO